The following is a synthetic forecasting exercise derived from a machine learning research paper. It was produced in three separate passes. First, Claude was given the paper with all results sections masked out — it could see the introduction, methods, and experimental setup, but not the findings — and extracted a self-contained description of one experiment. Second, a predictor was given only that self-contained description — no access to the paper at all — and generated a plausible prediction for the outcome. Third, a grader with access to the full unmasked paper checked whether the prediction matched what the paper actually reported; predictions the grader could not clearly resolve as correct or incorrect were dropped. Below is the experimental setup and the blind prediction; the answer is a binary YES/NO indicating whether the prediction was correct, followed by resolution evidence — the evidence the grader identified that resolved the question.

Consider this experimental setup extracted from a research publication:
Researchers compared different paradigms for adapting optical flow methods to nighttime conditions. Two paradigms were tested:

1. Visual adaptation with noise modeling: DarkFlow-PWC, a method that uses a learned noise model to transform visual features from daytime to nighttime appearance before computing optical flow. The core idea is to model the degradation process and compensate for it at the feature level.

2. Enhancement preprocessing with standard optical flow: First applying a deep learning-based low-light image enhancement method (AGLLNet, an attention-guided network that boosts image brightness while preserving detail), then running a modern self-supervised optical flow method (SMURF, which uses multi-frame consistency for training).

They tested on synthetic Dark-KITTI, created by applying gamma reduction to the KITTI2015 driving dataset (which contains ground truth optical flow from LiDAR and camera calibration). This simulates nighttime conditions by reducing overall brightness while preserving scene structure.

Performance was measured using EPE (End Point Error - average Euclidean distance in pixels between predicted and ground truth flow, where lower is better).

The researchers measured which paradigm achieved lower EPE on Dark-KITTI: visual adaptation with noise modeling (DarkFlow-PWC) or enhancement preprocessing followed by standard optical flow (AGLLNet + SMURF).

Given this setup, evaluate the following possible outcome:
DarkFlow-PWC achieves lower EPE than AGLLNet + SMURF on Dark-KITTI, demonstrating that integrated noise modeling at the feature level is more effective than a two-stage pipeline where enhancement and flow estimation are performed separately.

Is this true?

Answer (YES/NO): YES